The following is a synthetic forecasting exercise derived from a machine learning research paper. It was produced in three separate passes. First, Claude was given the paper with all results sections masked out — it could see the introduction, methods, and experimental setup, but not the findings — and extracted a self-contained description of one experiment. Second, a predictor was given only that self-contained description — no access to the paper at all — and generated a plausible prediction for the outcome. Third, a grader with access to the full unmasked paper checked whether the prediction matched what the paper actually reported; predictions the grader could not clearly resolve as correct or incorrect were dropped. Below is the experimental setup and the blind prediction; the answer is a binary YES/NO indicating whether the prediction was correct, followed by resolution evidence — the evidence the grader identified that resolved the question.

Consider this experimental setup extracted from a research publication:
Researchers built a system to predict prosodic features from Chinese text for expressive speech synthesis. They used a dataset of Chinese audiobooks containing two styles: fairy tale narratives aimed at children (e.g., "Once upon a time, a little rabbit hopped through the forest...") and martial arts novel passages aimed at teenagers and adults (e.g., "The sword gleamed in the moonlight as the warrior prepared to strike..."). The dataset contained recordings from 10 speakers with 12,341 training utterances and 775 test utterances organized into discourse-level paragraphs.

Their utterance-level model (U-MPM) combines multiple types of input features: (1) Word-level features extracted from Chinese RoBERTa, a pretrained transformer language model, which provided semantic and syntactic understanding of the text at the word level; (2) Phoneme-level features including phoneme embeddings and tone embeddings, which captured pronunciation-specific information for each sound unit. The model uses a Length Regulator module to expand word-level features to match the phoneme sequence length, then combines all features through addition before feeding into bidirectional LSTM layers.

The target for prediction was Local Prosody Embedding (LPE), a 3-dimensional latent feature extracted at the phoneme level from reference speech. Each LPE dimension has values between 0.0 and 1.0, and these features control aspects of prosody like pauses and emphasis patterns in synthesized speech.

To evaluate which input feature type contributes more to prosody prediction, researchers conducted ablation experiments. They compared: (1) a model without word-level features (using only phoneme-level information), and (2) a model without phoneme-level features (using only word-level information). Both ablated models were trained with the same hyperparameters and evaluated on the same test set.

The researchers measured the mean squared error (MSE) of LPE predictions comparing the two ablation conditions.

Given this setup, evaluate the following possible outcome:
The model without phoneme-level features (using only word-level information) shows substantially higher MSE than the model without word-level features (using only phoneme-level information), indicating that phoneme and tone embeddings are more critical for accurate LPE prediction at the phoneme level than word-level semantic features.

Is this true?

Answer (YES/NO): NO